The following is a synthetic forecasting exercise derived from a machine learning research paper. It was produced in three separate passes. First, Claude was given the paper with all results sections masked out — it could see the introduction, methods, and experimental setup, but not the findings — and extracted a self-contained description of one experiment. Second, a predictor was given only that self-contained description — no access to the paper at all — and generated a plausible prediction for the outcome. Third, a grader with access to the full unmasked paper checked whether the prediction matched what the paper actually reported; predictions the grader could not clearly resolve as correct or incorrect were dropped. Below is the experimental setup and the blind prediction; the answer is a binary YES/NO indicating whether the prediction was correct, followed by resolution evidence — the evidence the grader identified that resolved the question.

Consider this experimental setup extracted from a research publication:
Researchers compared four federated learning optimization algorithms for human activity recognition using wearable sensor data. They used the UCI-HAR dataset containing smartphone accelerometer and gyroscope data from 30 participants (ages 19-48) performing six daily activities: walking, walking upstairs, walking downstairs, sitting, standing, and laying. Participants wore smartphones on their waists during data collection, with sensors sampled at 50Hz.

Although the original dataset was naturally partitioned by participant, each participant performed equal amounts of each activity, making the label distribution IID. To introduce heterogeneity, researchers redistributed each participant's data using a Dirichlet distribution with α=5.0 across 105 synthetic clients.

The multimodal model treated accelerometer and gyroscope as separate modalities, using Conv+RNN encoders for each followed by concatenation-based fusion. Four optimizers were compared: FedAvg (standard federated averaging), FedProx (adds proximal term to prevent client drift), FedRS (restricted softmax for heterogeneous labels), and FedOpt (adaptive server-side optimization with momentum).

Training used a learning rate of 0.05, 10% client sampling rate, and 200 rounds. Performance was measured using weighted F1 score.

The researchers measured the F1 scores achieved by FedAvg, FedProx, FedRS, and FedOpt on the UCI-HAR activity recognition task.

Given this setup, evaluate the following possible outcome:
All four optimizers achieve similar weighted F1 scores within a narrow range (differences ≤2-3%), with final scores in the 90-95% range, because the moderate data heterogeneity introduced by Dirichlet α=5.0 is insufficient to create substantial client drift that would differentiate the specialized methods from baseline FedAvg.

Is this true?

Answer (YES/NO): NO